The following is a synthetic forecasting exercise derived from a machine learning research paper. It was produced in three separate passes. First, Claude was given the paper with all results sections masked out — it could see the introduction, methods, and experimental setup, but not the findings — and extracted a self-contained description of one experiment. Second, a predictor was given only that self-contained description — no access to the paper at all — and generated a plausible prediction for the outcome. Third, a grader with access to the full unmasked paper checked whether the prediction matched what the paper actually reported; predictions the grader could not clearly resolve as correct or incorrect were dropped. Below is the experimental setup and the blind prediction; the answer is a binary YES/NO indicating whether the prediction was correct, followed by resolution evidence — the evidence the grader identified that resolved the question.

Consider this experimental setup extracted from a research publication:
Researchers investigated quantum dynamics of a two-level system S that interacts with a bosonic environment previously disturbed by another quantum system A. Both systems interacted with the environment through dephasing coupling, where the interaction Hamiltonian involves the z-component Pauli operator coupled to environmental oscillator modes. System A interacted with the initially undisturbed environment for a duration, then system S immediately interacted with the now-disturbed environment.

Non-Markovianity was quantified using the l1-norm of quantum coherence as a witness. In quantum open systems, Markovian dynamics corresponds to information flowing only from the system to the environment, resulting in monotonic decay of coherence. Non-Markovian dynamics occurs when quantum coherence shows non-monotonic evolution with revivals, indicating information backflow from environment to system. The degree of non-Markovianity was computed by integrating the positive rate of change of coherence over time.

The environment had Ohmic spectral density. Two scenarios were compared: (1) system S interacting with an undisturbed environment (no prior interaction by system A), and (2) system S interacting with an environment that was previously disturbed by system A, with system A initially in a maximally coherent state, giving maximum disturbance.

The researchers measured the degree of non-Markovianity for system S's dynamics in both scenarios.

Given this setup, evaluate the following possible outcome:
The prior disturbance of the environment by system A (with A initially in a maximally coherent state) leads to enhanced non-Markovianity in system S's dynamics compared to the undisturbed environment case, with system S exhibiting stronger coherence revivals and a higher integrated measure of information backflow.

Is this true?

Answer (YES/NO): YES